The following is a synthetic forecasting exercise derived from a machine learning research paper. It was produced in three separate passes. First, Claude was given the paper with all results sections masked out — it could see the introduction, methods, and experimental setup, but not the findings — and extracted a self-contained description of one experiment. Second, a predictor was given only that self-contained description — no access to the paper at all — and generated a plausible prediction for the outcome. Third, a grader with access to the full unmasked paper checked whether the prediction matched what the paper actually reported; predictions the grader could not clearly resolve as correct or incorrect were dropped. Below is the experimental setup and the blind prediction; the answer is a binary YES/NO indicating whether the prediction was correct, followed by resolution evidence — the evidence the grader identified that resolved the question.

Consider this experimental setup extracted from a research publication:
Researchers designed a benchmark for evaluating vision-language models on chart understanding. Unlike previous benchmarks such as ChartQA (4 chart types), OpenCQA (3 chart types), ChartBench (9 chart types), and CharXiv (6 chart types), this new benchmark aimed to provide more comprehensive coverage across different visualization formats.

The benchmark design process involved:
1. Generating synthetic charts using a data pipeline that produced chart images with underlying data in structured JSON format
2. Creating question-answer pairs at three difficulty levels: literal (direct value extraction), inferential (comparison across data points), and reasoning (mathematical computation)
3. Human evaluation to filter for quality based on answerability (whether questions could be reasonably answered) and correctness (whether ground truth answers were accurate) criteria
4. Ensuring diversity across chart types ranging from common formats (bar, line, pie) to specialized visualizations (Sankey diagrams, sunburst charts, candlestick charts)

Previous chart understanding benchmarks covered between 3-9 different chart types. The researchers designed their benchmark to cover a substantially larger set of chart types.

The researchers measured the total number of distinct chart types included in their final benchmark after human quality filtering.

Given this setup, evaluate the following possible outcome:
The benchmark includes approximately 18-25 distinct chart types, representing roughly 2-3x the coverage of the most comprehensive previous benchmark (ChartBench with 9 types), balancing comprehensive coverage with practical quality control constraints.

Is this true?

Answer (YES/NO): YES